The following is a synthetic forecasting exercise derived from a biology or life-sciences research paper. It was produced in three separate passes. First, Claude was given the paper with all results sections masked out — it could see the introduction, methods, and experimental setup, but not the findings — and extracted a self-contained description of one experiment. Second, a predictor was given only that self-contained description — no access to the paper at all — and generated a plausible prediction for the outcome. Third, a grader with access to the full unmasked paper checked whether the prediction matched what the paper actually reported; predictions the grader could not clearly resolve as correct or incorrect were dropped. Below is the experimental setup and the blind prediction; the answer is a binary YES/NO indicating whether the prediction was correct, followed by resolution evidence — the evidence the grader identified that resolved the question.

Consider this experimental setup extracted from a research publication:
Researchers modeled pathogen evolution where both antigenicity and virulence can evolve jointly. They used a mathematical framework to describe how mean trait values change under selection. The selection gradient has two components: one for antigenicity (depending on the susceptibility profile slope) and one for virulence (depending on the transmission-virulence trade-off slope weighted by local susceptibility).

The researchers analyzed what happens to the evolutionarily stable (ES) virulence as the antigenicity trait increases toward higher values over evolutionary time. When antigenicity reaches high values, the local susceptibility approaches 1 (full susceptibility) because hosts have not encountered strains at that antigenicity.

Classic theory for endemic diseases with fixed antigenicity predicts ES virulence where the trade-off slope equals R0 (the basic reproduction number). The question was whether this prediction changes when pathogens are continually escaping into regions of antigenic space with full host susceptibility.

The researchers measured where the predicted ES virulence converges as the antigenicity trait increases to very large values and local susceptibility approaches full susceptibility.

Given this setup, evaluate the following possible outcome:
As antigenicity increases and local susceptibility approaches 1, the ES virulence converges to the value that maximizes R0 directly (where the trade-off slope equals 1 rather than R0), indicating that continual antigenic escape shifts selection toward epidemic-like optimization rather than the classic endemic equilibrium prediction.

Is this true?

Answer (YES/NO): NO